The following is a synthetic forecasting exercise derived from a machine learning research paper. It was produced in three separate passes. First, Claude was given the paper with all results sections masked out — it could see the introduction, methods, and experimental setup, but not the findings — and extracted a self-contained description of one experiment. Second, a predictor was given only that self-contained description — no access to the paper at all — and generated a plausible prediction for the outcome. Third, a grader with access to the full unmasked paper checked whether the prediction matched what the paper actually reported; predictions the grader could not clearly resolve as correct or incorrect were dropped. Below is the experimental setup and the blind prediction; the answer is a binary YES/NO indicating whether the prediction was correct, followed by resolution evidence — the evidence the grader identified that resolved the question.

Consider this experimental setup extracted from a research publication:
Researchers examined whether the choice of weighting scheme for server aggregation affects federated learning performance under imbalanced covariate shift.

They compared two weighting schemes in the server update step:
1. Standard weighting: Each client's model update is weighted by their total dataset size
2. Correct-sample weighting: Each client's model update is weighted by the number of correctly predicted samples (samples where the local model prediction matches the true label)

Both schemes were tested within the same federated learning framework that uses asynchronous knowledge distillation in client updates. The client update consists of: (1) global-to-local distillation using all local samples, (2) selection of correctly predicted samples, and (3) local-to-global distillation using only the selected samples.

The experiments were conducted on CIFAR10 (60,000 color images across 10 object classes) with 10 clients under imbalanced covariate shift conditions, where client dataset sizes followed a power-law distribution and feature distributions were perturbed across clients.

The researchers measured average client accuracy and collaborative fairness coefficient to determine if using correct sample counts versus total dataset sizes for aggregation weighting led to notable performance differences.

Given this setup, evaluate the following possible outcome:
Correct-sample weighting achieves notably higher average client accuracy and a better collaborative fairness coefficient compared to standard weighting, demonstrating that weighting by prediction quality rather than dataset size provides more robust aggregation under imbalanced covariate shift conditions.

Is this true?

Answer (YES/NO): NO